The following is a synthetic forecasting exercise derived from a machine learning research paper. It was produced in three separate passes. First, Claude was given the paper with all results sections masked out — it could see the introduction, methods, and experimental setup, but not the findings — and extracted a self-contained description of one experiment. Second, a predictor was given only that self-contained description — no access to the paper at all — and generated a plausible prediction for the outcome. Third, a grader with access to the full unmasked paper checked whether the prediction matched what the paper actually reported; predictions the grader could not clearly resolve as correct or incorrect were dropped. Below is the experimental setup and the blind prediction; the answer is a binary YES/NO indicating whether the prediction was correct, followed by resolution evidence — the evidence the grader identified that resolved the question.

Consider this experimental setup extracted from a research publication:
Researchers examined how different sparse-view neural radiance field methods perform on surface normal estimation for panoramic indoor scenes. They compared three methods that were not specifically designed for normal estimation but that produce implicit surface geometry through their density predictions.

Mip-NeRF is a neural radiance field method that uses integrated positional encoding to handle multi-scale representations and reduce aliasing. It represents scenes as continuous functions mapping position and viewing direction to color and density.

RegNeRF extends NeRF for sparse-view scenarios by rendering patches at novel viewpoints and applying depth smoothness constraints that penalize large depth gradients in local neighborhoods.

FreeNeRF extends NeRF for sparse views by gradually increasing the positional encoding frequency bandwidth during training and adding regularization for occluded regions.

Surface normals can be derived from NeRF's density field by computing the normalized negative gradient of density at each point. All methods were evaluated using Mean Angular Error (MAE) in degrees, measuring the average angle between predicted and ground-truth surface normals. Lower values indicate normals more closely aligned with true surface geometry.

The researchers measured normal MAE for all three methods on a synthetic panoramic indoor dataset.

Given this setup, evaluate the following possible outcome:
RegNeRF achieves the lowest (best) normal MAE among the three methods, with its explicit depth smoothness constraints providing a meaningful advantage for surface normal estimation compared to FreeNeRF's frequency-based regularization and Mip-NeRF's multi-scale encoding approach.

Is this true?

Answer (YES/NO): YES